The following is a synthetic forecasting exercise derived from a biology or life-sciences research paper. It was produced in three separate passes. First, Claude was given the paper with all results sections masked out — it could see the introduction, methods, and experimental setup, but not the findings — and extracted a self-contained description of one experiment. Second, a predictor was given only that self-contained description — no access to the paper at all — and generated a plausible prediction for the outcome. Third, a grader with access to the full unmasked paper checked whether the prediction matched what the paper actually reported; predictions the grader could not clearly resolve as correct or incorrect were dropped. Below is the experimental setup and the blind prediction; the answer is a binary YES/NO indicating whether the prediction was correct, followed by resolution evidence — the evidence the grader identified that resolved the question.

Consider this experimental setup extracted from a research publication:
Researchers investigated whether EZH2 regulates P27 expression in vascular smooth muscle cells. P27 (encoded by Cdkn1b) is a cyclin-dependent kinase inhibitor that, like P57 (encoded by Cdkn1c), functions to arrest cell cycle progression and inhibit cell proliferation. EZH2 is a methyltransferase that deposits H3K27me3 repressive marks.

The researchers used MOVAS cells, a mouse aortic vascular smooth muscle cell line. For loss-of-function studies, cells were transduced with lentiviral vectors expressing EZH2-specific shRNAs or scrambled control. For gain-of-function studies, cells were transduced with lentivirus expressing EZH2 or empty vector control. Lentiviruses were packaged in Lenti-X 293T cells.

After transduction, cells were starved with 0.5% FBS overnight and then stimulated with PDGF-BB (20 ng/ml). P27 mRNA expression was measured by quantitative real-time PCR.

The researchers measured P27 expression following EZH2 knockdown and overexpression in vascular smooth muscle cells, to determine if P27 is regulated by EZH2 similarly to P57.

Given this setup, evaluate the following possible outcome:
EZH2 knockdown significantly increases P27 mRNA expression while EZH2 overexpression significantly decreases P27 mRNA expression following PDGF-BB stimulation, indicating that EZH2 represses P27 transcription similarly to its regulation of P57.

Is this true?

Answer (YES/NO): YES